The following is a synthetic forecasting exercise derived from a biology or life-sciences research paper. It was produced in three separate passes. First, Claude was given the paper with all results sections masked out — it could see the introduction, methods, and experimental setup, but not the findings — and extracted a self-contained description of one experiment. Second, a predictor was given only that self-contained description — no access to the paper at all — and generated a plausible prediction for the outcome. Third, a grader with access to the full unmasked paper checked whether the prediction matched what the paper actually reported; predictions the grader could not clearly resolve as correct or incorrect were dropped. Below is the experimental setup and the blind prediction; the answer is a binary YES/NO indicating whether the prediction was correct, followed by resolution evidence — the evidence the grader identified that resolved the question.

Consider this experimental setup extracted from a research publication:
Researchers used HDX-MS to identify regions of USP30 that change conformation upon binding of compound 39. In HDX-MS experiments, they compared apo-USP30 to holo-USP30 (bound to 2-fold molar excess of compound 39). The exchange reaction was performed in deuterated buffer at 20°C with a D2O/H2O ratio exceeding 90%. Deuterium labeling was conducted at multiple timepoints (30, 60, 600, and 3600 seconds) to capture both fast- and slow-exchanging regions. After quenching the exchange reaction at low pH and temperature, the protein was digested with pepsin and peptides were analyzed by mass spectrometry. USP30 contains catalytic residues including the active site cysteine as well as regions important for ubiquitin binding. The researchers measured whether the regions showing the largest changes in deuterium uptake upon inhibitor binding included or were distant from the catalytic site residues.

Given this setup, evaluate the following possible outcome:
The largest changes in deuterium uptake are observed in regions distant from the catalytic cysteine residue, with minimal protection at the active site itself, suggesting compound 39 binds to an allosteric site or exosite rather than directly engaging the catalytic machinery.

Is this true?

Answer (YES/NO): NO